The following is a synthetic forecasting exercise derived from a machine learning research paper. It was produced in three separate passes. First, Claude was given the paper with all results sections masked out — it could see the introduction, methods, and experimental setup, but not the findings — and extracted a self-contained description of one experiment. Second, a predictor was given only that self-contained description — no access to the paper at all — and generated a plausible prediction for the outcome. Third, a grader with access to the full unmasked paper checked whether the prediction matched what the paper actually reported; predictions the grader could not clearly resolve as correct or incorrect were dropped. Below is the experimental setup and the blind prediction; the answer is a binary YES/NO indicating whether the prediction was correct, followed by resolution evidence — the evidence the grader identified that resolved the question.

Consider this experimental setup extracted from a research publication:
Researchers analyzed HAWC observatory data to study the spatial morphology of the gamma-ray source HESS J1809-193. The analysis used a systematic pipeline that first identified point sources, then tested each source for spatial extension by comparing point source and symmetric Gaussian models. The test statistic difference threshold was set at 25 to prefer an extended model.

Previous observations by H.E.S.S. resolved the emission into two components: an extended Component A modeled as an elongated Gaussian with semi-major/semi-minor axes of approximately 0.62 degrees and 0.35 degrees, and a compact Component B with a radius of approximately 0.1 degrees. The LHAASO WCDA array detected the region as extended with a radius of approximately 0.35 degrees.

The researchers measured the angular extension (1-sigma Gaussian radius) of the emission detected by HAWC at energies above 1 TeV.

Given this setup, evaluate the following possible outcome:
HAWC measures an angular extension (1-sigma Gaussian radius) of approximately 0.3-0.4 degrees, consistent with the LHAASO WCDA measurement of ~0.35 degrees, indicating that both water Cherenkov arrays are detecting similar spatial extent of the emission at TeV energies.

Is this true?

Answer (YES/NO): NO